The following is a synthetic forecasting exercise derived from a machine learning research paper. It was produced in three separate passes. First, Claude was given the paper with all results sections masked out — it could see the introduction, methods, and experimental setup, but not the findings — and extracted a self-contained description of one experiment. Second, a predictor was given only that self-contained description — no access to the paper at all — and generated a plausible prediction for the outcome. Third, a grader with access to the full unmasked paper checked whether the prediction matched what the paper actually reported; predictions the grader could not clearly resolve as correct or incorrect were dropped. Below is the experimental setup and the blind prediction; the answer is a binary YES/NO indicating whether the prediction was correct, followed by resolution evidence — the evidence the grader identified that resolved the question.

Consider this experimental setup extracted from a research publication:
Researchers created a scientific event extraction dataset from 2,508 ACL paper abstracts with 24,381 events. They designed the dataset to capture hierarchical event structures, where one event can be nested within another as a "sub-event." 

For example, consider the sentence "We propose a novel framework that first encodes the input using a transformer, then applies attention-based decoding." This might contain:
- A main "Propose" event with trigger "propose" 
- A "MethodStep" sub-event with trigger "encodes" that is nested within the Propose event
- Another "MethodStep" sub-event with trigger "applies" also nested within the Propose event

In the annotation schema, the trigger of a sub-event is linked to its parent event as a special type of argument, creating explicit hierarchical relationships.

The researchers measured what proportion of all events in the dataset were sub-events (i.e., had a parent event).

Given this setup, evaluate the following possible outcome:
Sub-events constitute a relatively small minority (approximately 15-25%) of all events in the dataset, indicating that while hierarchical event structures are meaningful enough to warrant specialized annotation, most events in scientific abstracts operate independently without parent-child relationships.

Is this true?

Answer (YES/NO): NO